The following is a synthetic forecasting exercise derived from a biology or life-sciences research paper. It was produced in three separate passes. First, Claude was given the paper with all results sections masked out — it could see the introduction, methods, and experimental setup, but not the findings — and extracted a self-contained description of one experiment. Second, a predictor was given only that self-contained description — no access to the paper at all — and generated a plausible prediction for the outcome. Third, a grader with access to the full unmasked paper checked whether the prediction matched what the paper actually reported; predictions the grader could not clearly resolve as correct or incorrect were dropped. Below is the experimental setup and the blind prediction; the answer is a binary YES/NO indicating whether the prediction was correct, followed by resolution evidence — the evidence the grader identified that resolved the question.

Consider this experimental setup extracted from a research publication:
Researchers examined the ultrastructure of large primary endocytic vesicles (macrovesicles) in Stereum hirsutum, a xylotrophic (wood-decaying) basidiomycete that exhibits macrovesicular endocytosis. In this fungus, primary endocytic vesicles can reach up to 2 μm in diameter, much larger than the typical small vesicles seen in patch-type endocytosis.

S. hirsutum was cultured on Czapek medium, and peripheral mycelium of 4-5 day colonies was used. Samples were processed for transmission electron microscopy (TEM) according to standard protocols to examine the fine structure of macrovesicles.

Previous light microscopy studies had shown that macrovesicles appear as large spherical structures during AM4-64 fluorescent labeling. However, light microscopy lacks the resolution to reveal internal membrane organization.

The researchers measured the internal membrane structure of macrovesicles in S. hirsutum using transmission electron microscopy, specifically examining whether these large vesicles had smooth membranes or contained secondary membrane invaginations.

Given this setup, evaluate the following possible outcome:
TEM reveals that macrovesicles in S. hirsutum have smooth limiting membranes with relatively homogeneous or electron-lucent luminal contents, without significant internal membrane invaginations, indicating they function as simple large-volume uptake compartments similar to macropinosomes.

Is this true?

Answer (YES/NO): NO